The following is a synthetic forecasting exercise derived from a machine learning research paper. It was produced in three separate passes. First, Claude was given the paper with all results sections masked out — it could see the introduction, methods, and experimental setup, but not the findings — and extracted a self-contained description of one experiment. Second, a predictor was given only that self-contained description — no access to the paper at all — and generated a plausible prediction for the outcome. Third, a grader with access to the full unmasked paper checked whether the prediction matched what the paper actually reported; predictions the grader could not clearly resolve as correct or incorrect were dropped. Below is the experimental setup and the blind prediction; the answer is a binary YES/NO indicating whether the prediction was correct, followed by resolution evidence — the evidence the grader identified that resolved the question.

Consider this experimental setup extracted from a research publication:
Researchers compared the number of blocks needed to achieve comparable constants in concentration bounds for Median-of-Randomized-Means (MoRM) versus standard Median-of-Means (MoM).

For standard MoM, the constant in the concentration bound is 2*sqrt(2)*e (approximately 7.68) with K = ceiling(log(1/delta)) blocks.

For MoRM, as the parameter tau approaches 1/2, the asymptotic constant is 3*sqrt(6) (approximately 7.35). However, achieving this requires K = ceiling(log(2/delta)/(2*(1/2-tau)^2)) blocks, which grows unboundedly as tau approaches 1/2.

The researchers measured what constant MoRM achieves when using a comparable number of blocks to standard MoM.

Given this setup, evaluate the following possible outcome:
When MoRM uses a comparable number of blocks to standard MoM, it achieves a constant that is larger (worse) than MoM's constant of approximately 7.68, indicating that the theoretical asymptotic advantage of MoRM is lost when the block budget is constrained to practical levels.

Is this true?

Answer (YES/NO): YES